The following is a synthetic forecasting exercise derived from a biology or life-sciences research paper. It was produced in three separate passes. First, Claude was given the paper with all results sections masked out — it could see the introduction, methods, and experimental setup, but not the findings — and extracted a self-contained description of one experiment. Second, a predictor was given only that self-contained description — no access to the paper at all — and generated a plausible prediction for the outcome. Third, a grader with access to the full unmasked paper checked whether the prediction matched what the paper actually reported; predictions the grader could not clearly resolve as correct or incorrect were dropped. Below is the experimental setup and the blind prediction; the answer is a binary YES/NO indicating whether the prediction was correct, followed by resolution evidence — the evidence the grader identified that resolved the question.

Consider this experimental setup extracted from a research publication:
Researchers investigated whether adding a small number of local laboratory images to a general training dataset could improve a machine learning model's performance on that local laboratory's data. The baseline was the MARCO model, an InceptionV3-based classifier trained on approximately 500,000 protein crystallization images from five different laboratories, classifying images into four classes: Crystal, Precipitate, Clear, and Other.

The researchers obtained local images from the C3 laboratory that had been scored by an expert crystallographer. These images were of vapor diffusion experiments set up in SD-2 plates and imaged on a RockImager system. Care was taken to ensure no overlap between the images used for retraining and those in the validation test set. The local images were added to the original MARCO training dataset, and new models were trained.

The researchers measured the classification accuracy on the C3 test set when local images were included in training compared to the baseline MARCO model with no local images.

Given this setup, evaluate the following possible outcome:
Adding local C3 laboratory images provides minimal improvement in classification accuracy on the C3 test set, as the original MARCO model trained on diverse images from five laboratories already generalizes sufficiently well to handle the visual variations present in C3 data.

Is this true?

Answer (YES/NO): NO